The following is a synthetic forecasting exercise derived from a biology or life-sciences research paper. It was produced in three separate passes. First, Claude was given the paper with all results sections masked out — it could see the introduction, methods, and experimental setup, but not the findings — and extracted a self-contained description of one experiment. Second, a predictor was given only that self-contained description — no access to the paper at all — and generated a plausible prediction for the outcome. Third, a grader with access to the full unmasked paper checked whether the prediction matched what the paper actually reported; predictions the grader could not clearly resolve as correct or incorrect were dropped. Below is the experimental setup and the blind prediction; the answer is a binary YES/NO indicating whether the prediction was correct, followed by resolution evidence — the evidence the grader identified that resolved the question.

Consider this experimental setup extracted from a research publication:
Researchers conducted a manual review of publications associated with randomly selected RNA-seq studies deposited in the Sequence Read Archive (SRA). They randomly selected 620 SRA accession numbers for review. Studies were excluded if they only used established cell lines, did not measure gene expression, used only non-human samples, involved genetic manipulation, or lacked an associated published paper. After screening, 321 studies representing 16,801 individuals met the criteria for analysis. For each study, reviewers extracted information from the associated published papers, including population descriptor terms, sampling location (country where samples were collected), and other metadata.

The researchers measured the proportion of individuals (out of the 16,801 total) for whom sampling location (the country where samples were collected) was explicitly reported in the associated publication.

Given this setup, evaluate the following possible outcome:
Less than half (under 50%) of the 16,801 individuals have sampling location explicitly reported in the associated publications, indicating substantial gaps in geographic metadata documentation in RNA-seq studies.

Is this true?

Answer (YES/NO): YES